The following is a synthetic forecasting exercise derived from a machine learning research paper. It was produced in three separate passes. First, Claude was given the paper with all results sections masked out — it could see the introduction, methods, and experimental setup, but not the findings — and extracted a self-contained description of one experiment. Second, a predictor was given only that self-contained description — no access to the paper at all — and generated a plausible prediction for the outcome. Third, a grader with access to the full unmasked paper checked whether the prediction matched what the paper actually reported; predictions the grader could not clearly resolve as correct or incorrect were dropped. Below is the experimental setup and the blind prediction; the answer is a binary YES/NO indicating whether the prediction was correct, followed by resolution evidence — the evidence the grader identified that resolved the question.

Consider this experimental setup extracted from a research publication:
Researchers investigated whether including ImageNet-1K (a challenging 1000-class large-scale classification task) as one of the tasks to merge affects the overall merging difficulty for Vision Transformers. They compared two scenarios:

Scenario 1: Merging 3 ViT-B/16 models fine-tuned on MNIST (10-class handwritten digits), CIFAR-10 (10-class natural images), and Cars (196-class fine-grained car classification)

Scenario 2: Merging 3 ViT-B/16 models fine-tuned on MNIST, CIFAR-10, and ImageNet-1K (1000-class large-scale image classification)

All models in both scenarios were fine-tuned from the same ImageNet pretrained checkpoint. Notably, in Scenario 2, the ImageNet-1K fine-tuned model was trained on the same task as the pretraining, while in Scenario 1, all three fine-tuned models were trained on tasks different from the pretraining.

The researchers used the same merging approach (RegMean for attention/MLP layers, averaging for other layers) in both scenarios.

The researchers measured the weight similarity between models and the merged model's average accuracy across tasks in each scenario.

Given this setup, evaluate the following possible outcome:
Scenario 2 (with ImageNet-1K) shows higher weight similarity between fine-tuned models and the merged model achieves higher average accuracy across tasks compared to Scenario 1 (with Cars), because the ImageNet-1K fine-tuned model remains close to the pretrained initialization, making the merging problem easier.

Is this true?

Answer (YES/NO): NO